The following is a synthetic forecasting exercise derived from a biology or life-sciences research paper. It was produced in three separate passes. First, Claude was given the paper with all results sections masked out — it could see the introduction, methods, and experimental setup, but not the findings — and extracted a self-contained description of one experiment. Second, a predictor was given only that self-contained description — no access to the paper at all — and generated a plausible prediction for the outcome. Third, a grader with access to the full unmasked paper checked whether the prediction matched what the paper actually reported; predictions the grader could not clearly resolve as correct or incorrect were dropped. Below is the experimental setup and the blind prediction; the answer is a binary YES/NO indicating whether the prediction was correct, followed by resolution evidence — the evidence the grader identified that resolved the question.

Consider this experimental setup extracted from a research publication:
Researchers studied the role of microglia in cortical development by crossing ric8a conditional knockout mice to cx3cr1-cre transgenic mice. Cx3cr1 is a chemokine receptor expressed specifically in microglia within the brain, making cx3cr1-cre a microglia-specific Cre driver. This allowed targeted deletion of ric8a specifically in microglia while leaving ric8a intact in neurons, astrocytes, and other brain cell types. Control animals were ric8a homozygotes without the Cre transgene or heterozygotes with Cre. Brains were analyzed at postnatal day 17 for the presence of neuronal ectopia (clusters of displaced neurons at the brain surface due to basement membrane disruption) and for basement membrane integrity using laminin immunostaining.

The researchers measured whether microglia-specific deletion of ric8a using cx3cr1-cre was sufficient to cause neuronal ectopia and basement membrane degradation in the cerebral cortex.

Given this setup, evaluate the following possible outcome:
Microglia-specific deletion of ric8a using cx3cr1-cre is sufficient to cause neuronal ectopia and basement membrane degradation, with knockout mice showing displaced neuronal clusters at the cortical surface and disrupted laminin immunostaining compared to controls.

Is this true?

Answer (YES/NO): NO